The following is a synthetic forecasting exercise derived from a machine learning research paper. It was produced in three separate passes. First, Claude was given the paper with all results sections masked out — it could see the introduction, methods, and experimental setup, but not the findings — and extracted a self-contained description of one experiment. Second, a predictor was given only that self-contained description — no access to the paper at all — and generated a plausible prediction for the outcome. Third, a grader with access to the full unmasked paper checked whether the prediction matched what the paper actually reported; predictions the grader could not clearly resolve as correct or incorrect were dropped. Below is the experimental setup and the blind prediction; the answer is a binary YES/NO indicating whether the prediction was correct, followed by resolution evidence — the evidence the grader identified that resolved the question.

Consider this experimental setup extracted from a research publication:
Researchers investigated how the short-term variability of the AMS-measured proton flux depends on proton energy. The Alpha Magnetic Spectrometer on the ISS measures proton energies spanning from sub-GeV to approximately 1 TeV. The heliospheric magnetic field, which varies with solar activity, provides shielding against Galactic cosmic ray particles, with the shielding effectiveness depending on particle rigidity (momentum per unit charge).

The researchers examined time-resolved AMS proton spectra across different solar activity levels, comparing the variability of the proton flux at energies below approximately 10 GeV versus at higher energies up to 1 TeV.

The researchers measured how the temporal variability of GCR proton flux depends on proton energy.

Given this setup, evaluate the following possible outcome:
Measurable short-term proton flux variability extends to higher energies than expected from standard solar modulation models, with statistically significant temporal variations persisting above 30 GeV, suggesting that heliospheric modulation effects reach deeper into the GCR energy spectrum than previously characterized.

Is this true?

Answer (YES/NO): NO